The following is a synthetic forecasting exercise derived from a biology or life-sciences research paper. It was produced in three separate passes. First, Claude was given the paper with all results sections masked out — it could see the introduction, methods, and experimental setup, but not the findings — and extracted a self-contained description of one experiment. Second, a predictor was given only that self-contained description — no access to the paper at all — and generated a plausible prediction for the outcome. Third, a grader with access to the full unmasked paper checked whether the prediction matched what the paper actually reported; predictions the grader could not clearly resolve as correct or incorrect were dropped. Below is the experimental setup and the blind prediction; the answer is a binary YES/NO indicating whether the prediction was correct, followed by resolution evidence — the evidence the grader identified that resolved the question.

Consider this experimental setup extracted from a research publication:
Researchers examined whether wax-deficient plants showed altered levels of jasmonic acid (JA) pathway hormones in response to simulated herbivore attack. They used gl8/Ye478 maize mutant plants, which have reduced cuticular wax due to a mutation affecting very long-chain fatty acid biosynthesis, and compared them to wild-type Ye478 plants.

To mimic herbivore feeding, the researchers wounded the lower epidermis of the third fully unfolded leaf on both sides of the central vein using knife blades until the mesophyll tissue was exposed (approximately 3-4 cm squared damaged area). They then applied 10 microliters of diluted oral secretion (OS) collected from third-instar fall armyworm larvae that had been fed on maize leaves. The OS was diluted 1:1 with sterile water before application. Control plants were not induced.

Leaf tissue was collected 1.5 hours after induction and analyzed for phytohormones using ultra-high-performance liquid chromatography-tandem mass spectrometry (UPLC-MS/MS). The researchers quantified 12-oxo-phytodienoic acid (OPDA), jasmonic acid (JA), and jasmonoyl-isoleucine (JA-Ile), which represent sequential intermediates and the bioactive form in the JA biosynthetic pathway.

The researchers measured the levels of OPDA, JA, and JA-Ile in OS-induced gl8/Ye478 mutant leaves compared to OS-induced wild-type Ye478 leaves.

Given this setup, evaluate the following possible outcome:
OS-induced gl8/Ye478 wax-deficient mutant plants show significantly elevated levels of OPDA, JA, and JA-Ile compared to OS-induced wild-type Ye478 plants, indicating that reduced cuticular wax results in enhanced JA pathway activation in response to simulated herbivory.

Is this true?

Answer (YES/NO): YES